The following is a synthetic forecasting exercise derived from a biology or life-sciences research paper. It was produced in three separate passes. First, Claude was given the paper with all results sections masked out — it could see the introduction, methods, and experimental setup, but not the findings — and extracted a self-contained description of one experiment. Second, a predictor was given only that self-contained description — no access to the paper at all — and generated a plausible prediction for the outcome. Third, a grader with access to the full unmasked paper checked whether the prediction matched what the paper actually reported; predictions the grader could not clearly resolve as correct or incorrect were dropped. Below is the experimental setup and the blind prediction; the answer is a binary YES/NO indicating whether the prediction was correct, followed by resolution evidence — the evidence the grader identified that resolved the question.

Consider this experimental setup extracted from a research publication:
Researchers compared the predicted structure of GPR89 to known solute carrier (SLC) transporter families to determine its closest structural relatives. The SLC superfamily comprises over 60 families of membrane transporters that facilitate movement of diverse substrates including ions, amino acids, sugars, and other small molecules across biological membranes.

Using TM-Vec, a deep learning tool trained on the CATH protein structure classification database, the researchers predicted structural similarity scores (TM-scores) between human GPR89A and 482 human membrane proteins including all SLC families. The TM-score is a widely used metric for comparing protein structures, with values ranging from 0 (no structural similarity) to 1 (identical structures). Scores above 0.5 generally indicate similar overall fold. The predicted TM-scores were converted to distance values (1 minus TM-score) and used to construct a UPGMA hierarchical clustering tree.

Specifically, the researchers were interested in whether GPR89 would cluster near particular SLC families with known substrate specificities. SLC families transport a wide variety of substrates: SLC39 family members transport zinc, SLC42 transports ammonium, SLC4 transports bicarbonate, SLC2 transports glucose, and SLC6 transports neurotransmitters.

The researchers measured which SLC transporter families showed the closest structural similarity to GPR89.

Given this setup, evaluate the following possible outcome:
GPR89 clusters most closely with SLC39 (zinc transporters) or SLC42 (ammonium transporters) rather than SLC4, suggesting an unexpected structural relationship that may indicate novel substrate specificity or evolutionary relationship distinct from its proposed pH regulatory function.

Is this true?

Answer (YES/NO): YES